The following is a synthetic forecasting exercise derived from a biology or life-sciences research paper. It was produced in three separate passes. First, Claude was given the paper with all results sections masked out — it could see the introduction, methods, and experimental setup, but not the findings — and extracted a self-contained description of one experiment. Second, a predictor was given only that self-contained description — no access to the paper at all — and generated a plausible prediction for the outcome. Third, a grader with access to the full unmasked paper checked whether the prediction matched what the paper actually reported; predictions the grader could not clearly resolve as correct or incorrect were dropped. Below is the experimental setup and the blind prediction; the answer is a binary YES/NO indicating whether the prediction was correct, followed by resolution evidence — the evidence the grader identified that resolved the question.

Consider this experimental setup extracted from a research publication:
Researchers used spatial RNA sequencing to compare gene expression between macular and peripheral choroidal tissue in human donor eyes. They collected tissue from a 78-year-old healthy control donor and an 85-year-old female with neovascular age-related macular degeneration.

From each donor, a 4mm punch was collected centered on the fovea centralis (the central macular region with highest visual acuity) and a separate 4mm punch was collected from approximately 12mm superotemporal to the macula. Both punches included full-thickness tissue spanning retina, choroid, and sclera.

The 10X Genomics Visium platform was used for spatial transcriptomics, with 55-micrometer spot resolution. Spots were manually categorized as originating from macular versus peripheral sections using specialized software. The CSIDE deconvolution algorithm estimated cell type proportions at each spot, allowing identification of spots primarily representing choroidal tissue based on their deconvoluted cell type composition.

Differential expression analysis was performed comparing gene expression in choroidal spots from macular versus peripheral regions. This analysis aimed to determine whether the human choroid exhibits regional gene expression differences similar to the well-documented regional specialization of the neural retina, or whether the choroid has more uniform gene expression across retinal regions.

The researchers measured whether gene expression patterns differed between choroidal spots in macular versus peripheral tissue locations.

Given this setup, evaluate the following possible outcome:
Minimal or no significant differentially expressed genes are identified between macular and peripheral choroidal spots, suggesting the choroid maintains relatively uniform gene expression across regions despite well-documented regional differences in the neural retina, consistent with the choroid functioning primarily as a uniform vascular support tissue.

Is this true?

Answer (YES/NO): NO